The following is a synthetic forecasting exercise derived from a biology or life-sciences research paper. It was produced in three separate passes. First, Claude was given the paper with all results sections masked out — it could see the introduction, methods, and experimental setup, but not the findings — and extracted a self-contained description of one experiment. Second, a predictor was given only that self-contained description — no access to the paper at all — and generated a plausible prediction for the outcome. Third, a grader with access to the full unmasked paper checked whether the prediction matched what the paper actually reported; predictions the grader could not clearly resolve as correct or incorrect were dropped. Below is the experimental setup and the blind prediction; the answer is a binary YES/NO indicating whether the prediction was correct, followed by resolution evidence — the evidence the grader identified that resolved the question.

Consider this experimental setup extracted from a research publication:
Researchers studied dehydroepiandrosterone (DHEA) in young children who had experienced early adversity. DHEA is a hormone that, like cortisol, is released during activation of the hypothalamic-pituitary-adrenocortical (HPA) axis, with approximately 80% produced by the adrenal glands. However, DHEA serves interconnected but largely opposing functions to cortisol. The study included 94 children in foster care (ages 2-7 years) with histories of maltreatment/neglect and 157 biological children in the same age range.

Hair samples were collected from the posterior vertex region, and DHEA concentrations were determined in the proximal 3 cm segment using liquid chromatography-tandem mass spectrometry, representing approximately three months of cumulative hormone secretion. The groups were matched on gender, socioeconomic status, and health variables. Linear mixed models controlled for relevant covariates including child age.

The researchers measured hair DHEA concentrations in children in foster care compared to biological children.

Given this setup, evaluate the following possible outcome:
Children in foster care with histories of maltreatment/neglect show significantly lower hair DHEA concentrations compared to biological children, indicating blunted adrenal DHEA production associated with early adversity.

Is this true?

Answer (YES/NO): NO